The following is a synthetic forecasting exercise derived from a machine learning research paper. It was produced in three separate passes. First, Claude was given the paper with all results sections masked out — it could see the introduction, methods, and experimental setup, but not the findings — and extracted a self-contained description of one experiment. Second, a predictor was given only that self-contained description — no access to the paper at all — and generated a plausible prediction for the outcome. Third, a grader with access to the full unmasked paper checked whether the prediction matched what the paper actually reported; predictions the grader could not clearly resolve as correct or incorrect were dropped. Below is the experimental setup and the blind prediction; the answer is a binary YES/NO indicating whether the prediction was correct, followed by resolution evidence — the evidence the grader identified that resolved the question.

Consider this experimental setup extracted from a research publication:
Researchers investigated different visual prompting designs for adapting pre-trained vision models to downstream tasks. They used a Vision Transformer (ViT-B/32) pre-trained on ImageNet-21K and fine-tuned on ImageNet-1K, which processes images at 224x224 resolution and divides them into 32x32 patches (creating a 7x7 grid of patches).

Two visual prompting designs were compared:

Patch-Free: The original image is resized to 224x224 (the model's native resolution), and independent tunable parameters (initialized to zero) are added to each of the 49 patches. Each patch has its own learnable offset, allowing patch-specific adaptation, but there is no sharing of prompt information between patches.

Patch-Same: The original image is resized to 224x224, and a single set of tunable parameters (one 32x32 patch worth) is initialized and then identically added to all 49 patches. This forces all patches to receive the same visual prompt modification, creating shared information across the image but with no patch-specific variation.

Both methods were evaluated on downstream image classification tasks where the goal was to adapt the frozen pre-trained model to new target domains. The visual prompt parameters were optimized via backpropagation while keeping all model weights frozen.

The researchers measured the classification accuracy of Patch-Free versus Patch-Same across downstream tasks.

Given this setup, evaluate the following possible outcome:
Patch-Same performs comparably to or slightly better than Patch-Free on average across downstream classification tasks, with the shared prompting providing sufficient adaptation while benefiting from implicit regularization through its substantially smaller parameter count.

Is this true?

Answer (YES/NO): YES